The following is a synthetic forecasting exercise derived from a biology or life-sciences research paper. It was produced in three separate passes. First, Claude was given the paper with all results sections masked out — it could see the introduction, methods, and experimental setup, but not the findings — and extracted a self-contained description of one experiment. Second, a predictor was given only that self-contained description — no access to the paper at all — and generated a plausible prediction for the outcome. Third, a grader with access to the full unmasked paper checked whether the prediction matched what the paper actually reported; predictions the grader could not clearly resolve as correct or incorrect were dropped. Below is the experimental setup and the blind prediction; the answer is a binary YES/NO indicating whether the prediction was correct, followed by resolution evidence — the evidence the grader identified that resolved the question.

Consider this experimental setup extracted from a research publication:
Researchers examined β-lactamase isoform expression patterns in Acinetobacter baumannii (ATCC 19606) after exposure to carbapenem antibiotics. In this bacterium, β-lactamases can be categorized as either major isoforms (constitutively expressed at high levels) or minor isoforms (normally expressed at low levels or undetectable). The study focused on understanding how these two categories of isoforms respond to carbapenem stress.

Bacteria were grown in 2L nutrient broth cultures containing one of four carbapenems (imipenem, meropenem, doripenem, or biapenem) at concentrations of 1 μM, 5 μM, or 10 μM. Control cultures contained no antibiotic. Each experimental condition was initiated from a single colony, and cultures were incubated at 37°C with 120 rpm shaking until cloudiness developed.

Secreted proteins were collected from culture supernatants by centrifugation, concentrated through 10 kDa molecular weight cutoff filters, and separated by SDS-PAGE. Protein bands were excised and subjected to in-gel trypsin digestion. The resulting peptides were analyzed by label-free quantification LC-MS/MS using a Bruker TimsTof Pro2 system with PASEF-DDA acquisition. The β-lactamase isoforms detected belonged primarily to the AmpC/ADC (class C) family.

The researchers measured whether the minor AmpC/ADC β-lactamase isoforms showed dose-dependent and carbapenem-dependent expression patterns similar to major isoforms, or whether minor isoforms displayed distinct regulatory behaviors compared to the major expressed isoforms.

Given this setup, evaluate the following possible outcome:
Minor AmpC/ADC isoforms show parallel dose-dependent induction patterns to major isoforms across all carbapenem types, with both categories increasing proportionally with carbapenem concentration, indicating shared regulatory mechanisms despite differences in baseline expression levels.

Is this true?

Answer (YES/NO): NO